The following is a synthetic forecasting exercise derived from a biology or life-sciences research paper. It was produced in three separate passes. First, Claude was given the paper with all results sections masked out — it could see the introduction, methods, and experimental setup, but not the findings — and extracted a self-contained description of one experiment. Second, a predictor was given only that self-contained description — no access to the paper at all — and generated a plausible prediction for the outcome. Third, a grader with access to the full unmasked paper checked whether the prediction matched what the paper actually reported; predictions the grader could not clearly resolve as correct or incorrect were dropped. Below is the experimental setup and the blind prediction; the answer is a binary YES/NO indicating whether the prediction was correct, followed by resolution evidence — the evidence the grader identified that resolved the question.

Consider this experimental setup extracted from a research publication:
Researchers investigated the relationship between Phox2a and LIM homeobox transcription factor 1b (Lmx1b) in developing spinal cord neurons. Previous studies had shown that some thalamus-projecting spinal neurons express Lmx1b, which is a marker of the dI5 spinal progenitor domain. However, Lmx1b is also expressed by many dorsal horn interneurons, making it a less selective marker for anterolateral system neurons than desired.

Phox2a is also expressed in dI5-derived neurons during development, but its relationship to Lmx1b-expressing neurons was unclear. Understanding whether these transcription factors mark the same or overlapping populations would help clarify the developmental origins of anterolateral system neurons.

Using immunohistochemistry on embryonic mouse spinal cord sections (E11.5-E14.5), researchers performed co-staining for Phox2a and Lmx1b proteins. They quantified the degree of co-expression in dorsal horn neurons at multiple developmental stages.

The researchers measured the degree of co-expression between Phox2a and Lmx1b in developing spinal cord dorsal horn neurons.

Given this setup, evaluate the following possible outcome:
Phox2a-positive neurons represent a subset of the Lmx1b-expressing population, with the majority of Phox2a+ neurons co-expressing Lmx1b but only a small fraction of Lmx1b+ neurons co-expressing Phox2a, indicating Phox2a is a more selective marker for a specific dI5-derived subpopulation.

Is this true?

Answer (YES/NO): YES